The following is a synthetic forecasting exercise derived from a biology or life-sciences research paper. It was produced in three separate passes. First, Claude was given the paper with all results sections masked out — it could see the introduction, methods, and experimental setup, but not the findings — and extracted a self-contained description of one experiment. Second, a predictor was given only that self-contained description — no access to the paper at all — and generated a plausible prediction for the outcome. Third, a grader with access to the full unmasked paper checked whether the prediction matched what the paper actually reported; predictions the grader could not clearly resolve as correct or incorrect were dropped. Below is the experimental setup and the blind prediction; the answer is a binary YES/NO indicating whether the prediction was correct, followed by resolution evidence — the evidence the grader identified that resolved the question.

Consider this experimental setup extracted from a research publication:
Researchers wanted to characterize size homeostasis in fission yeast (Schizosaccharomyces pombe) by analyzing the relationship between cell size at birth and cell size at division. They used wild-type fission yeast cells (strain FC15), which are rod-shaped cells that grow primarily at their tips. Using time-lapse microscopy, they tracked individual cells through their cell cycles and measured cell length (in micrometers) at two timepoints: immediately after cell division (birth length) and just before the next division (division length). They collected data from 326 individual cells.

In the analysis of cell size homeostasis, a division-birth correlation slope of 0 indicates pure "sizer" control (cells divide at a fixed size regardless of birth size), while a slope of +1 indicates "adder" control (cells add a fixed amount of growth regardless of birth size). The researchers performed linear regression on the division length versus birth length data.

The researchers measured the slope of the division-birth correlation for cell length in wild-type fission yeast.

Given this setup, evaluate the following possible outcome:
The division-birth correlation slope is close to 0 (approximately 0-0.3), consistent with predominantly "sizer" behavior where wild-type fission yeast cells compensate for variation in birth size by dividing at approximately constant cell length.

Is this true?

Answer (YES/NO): NO